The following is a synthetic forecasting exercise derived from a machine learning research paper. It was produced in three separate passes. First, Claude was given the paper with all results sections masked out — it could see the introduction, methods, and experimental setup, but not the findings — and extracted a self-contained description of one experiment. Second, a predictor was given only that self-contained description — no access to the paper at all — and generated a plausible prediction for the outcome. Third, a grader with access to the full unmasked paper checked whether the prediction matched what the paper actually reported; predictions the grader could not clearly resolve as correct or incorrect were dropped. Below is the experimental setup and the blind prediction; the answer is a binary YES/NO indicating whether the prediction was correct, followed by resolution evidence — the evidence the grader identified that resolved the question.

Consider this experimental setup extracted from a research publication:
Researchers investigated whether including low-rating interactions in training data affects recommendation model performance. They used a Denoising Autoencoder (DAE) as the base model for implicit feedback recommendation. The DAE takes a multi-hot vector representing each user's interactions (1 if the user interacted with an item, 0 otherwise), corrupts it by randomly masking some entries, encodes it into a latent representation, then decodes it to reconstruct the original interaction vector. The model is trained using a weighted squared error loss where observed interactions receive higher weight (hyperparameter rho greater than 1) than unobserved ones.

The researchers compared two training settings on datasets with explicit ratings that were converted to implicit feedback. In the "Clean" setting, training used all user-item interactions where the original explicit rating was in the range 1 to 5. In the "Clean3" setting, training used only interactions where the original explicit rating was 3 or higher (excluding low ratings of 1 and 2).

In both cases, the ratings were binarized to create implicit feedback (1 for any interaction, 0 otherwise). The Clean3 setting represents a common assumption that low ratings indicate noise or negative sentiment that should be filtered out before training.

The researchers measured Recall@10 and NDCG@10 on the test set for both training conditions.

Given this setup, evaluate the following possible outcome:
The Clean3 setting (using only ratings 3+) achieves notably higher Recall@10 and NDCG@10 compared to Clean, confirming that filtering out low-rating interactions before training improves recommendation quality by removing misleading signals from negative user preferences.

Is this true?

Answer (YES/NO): NO